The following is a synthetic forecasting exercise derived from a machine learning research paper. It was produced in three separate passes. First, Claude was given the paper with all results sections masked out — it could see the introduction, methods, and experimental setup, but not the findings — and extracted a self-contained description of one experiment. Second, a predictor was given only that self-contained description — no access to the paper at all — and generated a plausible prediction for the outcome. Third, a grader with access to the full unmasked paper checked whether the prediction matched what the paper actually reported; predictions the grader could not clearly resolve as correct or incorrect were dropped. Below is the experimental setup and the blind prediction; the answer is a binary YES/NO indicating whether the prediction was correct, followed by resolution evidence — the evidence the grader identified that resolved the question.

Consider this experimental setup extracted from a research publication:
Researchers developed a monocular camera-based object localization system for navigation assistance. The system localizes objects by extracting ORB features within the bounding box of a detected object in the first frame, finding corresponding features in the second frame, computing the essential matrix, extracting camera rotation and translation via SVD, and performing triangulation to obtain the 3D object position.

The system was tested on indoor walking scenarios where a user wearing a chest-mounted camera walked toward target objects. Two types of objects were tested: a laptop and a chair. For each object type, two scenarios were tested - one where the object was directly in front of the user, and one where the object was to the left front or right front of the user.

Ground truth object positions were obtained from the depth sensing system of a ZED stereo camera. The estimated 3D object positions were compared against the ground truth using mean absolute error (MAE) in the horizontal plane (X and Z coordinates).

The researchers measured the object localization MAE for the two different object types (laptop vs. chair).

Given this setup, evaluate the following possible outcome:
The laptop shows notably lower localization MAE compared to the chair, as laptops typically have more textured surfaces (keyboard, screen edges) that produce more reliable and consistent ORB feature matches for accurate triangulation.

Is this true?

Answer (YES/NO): YES